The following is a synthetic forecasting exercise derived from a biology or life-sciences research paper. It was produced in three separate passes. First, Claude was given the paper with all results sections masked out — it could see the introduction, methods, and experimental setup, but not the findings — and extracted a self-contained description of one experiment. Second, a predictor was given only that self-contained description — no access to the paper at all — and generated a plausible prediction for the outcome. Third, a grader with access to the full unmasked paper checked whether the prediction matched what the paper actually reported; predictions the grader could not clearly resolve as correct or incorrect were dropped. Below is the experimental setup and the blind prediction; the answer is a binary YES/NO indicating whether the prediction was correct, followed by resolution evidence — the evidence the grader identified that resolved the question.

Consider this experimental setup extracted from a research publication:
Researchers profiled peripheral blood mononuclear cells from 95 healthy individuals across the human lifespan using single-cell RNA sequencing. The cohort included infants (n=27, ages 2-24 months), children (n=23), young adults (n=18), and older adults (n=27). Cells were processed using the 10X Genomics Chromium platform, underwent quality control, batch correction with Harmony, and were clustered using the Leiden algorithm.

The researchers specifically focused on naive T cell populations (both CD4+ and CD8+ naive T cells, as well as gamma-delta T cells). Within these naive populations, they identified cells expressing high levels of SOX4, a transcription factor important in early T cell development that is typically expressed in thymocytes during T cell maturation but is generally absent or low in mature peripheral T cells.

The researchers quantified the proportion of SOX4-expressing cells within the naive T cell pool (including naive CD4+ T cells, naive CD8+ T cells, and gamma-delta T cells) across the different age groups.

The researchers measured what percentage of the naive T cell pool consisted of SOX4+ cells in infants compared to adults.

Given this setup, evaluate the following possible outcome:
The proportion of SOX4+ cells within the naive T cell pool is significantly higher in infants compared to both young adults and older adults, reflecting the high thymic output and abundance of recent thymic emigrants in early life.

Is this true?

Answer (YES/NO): YES